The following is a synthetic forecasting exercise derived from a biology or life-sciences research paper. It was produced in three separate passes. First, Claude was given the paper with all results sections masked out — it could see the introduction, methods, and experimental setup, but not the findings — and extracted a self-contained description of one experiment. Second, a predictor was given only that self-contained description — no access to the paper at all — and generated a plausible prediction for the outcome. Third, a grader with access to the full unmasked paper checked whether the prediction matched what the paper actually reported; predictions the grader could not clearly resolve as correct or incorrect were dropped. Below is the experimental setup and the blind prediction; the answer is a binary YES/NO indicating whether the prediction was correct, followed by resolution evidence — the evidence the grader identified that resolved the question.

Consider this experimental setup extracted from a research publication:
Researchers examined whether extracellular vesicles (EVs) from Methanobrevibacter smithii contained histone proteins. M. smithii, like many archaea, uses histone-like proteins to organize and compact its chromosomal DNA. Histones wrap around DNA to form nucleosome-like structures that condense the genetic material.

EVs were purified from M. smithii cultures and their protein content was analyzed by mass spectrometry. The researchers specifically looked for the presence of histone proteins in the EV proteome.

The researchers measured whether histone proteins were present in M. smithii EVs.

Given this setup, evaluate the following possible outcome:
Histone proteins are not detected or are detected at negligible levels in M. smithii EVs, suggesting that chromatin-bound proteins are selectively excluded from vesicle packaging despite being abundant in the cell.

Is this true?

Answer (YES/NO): NO